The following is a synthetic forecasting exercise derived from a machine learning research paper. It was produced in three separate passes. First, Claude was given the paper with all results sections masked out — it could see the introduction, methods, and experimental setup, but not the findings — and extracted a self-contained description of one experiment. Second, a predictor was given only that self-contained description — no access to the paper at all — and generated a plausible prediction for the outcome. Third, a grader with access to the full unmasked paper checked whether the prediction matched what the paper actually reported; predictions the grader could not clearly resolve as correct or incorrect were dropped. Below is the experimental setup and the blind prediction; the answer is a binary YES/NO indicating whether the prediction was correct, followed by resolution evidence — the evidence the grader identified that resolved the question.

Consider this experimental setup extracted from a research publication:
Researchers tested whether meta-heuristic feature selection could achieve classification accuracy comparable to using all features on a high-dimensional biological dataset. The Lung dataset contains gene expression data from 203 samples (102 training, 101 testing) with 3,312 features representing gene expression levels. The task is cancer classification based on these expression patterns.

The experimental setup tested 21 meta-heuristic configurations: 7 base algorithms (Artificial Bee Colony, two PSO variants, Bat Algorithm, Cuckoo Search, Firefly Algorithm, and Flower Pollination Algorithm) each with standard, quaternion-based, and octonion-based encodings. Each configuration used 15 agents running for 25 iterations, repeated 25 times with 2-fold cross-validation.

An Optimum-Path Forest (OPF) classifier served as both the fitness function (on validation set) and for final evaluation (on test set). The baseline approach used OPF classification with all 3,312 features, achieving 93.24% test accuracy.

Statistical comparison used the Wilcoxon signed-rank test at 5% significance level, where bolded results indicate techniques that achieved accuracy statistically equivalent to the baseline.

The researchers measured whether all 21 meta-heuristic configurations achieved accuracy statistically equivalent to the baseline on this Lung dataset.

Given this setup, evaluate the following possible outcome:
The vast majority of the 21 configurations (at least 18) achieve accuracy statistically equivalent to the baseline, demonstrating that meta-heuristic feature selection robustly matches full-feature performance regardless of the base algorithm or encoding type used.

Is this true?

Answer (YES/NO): YES